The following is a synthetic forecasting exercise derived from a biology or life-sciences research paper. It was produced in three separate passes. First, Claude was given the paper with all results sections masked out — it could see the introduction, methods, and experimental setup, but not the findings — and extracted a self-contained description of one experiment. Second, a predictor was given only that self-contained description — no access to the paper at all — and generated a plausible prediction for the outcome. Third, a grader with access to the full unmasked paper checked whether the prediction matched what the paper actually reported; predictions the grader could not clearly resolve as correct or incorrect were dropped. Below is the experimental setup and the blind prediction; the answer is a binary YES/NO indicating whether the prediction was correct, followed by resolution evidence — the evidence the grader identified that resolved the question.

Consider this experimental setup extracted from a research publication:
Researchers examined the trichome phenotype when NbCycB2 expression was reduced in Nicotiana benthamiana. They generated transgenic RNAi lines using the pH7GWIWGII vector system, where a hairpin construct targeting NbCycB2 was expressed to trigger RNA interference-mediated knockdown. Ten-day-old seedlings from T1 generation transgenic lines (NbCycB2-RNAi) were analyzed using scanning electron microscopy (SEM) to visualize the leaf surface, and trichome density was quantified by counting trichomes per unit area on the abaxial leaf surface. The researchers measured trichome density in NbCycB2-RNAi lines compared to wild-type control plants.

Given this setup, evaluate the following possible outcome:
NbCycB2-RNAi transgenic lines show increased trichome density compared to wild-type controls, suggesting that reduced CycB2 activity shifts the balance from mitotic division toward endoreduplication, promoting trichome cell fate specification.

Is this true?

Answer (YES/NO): NO